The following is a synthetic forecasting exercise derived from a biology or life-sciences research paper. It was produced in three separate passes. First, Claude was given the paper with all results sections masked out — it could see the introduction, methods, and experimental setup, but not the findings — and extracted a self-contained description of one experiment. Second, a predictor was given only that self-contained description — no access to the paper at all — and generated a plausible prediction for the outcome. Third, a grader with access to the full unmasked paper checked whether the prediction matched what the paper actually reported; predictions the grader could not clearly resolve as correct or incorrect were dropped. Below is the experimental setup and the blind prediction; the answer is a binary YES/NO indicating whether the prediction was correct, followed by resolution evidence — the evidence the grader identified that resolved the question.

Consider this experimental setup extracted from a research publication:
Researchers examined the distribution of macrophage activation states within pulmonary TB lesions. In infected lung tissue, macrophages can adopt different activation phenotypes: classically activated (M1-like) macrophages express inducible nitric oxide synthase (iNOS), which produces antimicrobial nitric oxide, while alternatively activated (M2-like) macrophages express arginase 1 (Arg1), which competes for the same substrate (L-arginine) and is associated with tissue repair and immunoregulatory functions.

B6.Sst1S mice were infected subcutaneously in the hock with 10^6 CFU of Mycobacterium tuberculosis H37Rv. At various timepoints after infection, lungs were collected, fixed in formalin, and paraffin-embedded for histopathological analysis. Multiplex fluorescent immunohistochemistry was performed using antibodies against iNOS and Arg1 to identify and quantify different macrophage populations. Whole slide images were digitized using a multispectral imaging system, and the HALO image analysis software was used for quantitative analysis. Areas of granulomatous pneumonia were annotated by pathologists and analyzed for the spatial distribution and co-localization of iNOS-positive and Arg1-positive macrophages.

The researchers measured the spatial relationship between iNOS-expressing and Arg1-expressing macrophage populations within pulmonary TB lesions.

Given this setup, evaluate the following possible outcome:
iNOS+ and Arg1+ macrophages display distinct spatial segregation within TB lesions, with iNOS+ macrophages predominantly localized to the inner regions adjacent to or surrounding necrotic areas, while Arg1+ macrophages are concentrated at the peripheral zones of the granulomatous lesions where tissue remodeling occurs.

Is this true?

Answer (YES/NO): NO